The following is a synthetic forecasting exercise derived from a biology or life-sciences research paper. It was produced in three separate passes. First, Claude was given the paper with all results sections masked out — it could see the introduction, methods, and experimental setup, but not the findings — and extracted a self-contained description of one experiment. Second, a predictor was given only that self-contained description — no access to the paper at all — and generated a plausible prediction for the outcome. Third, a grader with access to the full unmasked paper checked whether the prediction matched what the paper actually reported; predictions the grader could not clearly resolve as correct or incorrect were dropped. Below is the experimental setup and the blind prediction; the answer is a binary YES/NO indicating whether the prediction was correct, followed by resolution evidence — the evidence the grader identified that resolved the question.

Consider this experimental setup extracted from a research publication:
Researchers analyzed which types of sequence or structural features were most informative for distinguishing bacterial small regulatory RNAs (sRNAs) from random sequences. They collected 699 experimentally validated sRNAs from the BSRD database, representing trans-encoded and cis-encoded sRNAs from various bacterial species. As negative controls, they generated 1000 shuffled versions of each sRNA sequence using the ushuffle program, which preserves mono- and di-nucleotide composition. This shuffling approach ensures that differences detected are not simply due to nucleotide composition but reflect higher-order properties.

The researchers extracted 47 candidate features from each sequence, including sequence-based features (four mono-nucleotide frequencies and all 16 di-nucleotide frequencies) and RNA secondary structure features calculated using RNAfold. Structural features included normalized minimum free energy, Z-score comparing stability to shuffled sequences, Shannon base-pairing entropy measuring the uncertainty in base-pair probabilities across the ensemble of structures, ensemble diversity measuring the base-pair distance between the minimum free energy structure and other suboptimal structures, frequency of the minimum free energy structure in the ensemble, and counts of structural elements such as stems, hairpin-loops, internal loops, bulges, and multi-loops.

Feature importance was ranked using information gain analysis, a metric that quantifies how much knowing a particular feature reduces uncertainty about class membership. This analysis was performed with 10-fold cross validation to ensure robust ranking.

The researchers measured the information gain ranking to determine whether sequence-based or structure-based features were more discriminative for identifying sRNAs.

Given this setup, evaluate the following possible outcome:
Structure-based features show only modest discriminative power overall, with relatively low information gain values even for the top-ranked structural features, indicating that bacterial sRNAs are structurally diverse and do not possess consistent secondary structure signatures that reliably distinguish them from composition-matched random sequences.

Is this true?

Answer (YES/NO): NO